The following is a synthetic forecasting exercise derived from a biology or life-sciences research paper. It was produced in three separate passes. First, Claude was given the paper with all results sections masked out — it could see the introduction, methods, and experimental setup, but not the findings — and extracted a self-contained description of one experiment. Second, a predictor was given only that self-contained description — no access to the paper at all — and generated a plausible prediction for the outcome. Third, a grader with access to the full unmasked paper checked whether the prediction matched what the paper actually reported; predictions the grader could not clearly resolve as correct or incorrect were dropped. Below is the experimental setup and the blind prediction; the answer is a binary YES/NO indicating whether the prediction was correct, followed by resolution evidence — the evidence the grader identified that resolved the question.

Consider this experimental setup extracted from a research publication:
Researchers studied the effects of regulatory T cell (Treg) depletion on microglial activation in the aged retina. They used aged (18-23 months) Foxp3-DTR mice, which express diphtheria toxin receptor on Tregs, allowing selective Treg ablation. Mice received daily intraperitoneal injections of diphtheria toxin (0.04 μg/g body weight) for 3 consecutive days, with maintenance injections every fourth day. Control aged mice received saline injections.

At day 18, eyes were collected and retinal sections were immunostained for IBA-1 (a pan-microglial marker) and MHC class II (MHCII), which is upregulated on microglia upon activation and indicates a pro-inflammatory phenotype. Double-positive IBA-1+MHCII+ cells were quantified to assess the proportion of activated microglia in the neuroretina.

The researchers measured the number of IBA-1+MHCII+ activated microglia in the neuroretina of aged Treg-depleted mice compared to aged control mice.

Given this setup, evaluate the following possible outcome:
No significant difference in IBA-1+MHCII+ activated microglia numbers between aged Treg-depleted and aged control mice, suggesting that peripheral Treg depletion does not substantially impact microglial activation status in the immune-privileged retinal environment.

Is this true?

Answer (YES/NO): NO